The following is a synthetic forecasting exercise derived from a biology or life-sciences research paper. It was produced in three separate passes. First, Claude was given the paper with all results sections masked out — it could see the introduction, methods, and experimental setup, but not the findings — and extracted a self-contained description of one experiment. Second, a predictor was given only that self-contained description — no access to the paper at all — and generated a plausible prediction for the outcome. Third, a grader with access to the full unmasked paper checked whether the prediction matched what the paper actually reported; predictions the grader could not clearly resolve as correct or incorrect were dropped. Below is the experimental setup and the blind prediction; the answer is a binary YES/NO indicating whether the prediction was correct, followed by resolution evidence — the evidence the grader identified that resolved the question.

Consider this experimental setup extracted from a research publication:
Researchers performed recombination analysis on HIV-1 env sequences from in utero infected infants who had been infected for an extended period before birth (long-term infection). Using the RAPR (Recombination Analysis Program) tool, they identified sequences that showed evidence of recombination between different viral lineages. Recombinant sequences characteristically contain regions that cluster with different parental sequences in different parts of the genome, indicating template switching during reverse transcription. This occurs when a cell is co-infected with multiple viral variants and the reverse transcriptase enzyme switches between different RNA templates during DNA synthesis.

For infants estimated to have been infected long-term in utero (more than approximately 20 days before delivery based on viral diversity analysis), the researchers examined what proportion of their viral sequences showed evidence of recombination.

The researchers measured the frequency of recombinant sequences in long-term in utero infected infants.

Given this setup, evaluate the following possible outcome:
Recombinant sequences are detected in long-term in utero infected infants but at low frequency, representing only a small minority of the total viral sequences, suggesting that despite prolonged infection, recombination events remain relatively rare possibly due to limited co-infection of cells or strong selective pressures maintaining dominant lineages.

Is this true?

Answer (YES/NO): NO